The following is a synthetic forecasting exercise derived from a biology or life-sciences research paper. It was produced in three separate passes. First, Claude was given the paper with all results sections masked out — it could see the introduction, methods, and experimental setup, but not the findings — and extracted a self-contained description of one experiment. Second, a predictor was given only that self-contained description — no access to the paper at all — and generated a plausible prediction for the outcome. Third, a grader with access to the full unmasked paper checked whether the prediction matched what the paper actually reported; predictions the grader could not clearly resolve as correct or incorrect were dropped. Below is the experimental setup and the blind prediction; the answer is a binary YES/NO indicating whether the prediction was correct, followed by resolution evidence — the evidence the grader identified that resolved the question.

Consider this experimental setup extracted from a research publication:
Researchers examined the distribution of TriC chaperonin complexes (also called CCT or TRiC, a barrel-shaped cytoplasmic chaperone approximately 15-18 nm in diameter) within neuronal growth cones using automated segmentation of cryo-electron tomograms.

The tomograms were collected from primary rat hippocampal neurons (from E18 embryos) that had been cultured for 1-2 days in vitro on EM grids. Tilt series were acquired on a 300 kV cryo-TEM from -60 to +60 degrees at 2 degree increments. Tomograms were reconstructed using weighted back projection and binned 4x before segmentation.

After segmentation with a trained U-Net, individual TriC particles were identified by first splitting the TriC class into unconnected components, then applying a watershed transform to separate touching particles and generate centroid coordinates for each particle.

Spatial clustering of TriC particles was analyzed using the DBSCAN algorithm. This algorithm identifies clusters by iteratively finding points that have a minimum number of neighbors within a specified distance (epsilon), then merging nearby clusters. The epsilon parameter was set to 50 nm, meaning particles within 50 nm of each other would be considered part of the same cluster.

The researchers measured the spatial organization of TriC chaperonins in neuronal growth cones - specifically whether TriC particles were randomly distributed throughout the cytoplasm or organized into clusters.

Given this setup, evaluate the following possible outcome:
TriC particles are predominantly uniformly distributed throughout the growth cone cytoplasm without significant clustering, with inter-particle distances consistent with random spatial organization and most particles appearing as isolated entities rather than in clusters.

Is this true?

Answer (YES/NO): NO